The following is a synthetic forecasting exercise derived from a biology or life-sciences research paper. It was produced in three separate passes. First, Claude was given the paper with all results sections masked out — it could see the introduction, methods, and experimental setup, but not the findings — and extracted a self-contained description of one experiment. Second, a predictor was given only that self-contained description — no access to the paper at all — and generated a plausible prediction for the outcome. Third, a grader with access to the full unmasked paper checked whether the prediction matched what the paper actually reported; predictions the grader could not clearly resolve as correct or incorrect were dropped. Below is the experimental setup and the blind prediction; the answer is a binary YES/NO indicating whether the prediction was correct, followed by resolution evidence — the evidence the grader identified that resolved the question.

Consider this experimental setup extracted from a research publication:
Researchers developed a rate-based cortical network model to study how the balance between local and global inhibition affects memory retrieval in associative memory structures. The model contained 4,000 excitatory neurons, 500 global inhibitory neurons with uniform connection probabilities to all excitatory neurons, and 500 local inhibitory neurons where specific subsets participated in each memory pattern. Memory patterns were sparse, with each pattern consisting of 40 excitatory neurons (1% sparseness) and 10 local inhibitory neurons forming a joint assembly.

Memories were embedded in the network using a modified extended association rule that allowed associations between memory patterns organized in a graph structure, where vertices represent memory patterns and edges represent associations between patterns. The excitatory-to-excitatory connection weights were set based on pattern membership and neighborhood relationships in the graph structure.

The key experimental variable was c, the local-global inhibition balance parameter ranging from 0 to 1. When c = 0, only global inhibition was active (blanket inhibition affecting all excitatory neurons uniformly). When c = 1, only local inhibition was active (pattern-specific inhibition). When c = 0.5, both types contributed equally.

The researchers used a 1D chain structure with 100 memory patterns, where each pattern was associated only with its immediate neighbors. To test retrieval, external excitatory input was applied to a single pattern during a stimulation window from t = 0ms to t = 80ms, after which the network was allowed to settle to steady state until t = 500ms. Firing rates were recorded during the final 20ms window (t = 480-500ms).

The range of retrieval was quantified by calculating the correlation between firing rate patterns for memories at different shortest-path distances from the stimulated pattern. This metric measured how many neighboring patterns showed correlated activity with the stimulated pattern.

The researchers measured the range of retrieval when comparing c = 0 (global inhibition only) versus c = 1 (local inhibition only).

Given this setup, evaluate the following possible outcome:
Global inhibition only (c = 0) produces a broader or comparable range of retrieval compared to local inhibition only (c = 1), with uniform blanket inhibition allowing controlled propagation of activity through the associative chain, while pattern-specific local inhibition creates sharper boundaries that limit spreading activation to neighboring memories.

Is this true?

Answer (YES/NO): NO